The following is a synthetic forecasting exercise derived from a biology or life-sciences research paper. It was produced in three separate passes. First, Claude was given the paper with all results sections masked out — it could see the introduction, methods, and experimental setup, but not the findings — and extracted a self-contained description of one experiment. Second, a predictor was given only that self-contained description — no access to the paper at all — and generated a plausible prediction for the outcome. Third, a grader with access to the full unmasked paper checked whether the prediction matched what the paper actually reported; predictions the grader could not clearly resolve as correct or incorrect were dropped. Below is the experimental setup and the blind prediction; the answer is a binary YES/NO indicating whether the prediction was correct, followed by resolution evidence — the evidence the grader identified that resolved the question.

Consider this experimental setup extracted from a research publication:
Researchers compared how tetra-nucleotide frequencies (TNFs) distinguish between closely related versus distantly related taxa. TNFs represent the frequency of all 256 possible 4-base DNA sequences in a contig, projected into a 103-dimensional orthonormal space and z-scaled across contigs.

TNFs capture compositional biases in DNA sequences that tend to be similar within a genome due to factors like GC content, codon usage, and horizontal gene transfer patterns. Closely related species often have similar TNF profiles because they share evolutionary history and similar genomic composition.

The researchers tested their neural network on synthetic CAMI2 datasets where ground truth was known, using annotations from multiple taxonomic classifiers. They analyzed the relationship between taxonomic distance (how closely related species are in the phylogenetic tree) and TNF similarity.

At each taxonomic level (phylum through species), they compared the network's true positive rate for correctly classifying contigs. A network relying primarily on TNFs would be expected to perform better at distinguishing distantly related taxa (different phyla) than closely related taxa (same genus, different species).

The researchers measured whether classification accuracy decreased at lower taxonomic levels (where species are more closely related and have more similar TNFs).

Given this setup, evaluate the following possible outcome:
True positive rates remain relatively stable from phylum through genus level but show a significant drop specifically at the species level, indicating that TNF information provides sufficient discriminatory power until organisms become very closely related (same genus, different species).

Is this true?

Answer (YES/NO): YES